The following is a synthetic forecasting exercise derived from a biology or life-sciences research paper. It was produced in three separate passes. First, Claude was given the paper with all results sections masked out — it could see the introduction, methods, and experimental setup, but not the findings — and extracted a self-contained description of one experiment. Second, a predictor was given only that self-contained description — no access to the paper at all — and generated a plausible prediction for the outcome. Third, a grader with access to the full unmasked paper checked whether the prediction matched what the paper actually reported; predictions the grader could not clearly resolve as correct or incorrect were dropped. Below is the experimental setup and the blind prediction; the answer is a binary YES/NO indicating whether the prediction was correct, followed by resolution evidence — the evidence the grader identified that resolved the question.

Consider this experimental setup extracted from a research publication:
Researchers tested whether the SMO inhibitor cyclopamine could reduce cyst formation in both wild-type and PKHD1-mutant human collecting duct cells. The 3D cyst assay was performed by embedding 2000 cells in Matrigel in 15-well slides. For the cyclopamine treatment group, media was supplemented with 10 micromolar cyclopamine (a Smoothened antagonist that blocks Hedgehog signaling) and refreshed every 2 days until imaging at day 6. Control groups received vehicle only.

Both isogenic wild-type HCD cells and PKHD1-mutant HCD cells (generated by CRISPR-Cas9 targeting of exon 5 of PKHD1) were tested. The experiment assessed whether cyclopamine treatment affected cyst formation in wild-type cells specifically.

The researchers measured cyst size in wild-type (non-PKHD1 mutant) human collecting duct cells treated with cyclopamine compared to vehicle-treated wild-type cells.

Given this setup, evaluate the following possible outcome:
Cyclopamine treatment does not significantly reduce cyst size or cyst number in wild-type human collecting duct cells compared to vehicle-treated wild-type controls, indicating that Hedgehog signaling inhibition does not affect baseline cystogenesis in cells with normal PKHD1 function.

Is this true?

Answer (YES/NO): NO